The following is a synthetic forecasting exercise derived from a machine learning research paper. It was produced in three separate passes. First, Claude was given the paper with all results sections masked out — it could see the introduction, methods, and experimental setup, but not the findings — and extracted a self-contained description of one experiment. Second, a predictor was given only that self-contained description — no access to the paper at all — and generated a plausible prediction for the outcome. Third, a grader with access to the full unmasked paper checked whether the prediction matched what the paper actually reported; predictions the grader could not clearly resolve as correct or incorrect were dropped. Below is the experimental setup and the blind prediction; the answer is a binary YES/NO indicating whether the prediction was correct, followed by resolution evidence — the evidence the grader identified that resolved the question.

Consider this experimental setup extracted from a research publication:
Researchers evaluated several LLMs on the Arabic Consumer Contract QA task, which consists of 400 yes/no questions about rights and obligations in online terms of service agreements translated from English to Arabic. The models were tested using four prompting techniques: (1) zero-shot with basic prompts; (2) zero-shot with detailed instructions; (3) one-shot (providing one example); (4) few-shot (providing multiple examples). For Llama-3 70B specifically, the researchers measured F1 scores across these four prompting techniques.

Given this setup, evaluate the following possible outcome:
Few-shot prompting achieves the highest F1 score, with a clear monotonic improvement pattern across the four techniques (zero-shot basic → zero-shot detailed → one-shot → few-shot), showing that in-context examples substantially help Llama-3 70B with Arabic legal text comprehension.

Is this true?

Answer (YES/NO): NO